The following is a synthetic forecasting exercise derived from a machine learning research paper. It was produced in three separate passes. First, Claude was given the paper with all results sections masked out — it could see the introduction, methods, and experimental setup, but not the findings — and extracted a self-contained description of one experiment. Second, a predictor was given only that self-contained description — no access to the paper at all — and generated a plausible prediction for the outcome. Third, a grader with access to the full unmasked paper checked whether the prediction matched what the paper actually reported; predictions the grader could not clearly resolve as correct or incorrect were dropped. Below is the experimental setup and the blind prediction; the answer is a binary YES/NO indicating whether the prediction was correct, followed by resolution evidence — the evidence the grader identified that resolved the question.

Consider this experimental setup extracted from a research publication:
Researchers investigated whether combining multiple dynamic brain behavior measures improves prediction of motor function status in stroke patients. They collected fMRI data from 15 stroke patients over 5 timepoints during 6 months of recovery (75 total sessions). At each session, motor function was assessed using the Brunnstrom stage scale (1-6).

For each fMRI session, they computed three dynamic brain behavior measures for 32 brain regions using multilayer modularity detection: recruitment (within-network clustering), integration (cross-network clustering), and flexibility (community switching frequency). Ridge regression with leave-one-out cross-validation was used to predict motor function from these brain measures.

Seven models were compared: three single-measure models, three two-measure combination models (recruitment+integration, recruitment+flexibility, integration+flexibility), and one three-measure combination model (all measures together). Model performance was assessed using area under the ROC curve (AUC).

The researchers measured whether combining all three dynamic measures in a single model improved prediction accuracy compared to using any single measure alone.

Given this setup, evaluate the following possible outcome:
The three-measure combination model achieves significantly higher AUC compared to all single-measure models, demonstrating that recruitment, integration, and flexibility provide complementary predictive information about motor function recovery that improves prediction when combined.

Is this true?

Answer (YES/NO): NO